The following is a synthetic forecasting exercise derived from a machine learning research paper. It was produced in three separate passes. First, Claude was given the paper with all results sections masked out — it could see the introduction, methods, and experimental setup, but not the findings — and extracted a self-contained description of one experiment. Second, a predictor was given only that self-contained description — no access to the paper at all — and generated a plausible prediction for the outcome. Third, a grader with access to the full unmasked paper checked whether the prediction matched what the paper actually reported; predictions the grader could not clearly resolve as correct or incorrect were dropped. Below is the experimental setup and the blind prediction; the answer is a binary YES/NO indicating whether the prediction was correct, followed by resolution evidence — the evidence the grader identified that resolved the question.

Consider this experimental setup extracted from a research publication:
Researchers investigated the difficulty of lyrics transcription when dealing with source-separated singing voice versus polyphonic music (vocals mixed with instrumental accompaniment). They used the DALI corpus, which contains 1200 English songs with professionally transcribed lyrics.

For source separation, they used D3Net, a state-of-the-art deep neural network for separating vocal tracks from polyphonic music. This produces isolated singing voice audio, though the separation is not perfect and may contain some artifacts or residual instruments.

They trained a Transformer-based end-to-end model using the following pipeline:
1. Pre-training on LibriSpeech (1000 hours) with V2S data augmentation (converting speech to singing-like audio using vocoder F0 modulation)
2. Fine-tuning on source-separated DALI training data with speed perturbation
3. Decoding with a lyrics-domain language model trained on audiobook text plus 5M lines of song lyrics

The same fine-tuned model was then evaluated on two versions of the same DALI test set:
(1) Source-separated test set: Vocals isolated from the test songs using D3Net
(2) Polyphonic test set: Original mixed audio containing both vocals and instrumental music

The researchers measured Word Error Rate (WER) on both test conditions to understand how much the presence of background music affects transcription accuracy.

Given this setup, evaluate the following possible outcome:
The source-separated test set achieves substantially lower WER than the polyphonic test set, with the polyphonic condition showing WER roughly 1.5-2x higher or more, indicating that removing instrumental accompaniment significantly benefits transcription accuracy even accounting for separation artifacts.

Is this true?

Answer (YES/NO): YES